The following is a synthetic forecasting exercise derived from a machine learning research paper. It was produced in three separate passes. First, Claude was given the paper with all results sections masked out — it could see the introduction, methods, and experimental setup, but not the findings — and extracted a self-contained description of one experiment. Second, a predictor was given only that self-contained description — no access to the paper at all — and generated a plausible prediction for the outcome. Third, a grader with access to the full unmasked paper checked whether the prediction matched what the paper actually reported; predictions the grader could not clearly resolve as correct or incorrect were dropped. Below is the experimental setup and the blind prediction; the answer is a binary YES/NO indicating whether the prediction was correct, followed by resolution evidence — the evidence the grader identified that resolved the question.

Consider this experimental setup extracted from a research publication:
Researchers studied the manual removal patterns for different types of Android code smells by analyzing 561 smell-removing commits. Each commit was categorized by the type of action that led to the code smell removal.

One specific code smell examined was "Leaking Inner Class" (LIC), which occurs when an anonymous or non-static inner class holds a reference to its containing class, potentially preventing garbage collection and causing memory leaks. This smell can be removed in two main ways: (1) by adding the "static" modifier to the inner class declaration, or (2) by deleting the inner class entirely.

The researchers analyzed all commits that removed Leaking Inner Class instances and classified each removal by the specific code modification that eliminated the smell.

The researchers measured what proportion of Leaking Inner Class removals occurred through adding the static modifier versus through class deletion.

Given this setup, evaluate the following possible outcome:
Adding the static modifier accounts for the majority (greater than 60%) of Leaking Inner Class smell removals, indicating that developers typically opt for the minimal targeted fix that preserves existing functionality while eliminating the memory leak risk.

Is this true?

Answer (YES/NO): NO